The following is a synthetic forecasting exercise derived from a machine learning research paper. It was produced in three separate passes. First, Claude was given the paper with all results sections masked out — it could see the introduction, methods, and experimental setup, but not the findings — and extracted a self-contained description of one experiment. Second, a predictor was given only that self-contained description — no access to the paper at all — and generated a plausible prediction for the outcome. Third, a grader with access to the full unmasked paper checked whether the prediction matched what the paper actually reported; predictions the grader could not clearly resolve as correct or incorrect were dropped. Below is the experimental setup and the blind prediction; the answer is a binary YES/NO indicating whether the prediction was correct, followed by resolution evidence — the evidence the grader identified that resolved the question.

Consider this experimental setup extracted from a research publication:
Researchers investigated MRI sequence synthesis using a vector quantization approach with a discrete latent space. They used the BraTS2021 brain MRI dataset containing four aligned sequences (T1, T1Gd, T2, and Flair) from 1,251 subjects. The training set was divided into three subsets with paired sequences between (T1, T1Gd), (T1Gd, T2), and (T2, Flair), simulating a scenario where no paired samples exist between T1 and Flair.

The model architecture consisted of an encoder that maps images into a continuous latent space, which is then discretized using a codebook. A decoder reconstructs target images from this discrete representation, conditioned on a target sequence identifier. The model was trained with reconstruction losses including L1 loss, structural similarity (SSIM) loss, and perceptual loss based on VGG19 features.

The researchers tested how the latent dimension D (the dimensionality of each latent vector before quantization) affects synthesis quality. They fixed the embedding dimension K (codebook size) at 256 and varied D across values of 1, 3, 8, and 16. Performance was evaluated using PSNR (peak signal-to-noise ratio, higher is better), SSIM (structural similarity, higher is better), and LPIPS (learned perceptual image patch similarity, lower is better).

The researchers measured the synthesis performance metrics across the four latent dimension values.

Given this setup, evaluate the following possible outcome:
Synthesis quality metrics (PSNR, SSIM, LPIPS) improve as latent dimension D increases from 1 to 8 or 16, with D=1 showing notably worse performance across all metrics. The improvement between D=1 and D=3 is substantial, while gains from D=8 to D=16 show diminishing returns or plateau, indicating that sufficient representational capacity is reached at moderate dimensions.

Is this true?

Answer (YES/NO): NO